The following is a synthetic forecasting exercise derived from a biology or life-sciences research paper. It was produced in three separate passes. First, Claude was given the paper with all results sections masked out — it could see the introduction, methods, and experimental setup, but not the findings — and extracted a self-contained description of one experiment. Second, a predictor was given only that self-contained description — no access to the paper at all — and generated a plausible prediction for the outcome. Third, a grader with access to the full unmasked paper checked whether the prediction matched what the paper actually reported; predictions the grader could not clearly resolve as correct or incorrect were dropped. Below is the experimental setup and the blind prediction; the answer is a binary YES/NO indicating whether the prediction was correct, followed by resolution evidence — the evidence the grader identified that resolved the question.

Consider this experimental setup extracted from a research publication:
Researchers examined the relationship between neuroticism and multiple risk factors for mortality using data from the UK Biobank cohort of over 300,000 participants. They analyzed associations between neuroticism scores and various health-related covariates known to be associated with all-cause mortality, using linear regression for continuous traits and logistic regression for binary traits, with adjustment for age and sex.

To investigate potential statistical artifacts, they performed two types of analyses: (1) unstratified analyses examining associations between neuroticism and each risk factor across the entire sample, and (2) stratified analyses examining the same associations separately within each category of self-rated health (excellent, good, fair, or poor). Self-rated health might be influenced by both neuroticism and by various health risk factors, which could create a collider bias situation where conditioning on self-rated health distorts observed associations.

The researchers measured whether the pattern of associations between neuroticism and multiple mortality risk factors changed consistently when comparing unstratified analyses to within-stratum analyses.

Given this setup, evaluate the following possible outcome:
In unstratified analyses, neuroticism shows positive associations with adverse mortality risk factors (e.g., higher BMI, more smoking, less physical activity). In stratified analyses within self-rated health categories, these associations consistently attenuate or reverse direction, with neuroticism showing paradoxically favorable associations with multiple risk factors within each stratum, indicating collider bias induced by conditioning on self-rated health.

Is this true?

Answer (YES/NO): YES